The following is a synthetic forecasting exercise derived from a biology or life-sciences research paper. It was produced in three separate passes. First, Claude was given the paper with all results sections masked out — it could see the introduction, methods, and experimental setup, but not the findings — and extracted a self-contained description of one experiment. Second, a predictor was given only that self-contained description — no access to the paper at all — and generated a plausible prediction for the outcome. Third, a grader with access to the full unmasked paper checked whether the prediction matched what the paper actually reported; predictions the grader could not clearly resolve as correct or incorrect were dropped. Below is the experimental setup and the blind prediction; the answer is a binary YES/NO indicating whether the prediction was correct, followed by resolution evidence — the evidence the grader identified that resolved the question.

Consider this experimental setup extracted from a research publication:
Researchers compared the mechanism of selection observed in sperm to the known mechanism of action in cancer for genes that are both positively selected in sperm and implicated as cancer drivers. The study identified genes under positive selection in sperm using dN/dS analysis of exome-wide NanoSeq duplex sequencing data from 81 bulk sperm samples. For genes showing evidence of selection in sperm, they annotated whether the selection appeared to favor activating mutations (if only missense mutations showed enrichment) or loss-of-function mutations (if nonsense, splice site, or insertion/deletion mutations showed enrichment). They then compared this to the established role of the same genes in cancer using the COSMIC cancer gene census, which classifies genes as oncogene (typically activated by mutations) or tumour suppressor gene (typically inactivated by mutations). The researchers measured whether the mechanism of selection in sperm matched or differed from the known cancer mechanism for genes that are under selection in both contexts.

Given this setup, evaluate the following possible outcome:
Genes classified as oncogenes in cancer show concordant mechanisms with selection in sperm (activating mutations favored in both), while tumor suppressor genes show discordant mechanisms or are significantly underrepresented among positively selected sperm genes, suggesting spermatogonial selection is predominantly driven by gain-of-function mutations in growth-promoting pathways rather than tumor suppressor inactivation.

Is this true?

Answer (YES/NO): NO